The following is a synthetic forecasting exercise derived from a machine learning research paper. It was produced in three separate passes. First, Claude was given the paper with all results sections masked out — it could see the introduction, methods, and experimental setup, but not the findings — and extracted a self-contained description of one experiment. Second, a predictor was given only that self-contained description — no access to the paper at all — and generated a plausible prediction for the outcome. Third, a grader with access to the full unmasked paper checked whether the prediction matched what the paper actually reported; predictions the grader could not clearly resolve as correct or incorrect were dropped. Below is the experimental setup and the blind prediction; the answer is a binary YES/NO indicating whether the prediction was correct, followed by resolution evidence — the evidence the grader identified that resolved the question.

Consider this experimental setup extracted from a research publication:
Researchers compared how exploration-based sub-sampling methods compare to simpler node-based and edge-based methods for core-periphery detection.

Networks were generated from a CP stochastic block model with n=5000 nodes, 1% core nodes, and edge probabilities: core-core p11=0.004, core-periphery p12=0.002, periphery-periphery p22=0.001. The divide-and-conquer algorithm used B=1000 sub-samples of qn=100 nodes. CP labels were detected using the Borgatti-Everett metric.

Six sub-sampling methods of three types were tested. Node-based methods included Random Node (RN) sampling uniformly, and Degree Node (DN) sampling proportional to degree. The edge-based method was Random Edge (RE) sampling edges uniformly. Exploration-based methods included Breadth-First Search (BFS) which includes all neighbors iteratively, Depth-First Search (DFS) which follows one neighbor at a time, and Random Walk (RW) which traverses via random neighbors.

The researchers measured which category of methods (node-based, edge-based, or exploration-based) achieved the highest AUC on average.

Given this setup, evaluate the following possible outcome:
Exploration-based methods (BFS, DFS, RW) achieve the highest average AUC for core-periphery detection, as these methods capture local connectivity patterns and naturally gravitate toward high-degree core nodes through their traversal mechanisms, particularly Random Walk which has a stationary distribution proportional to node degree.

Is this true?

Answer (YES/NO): NO